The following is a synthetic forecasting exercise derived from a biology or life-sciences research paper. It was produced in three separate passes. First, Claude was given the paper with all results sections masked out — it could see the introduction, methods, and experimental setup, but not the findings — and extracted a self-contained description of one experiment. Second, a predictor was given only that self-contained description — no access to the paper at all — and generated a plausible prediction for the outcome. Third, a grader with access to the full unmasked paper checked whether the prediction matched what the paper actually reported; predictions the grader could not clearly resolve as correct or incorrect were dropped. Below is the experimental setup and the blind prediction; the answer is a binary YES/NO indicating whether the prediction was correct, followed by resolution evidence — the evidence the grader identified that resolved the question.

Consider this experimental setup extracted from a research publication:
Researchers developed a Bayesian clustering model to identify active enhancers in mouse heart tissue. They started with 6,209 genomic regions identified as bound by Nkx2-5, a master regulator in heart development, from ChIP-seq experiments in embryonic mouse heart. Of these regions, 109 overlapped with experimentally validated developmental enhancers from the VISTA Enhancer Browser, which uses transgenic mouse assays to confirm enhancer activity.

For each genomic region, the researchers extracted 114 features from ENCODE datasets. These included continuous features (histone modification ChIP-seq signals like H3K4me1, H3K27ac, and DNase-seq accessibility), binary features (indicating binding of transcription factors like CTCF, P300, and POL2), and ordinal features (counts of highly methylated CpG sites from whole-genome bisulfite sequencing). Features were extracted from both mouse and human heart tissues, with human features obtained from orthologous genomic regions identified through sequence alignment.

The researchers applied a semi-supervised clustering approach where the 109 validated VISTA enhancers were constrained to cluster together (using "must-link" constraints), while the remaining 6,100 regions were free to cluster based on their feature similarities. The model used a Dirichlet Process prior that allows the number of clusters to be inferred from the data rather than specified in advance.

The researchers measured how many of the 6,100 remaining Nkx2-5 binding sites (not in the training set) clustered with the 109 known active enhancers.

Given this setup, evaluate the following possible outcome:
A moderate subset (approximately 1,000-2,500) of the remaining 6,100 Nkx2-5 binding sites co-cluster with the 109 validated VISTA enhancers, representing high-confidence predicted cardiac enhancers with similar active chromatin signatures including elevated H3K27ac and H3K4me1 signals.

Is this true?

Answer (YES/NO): NO